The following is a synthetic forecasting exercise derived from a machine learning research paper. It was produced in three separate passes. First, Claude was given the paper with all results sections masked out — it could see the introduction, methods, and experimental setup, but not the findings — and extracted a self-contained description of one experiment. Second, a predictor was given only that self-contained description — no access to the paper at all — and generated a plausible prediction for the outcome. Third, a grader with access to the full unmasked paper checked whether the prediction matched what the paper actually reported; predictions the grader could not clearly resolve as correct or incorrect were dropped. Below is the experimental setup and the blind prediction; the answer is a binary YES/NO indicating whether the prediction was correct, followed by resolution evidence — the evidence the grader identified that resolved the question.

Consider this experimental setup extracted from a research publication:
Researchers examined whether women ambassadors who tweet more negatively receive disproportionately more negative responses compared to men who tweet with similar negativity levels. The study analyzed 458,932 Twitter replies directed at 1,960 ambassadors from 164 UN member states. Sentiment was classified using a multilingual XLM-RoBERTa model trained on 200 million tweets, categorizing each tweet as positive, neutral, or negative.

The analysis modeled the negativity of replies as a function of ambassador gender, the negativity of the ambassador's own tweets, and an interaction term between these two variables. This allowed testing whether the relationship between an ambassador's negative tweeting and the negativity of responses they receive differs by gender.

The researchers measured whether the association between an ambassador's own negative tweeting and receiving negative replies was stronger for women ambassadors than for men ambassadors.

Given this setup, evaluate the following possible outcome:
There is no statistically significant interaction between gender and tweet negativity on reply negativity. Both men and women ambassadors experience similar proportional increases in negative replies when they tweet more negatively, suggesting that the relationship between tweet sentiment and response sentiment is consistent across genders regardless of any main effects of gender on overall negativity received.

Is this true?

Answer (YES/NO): YES